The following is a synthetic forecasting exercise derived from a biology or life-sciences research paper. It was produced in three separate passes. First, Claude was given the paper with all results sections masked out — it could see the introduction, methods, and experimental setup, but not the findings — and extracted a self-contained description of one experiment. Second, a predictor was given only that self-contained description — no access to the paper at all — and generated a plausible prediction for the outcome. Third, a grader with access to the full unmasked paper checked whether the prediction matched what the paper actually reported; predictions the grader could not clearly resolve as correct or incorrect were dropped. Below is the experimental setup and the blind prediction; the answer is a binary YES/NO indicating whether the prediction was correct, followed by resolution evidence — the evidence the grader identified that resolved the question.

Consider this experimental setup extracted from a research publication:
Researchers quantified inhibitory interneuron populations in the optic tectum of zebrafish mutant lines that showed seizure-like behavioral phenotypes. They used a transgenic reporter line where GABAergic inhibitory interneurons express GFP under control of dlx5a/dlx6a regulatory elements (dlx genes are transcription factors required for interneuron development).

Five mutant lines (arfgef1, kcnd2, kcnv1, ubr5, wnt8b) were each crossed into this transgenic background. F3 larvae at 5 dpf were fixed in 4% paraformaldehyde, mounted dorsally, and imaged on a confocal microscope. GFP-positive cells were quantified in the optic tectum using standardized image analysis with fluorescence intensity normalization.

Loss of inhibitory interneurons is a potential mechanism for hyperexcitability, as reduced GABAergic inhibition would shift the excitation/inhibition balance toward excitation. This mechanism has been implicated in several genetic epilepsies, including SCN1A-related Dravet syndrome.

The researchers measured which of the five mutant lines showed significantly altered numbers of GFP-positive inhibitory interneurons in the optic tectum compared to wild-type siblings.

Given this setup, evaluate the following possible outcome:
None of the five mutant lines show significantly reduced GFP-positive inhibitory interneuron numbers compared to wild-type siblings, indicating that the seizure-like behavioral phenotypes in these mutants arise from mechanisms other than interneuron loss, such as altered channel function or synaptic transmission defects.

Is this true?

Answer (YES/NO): NO